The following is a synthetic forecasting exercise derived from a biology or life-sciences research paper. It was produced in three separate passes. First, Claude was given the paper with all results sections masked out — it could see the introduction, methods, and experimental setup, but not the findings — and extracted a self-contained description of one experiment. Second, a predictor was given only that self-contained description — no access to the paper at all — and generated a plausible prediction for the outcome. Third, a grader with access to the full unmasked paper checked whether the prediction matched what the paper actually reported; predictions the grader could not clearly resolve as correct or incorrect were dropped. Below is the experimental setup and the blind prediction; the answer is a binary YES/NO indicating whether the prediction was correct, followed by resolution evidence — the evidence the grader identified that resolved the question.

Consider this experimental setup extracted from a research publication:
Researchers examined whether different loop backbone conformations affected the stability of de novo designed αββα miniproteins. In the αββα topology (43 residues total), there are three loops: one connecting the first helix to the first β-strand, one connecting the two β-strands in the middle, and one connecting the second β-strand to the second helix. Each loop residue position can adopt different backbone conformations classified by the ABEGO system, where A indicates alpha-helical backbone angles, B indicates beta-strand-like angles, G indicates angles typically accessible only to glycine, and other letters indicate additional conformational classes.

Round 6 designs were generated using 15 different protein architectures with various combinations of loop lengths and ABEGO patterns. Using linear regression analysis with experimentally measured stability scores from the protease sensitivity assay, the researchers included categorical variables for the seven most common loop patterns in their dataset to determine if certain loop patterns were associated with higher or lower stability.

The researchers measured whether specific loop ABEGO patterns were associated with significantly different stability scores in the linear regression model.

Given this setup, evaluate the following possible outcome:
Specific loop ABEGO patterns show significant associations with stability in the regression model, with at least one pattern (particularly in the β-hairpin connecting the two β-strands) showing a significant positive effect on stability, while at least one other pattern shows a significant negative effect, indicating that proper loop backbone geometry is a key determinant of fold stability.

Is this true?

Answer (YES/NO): NO